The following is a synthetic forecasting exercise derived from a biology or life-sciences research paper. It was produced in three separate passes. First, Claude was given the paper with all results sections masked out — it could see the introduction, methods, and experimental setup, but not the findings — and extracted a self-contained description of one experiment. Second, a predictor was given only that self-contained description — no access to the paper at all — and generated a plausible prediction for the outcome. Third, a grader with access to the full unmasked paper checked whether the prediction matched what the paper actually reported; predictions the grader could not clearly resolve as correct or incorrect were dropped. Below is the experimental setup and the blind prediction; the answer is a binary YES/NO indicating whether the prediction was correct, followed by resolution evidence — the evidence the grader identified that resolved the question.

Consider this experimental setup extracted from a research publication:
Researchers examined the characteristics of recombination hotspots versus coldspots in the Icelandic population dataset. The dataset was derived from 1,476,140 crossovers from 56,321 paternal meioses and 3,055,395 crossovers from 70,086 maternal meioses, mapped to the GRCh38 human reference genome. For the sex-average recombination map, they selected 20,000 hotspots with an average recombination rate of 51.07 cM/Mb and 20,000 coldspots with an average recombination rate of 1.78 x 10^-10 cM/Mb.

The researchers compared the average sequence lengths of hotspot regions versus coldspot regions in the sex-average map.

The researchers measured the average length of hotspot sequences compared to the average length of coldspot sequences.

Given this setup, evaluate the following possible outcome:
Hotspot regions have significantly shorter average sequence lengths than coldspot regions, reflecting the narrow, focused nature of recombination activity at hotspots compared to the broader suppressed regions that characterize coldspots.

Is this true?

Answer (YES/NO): YES